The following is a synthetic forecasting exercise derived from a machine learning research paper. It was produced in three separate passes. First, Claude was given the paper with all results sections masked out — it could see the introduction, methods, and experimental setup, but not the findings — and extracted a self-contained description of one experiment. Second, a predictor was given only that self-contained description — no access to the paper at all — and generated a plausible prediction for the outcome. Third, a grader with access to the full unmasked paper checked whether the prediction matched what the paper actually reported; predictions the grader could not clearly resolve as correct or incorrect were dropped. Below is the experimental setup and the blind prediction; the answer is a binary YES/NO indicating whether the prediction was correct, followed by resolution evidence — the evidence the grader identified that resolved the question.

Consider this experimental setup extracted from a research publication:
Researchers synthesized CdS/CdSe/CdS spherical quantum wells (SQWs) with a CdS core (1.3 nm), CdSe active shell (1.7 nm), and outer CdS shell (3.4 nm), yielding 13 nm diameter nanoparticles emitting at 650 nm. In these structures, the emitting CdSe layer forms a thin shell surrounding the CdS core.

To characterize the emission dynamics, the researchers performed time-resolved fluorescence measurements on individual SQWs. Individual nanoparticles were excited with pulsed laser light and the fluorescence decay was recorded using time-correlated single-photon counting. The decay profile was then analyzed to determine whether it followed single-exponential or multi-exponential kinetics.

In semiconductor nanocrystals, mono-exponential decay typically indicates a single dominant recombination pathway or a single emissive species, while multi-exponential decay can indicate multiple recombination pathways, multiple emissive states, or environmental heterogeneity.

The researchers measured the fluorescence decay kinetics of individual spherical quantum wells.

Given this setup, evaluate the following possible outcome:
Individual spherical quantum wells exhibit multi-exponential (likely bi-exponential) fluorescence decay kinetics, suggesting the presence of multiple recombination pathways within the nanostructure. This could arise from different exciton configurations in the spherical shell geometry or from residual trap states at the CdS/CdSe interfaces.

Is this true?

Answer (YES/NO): NO